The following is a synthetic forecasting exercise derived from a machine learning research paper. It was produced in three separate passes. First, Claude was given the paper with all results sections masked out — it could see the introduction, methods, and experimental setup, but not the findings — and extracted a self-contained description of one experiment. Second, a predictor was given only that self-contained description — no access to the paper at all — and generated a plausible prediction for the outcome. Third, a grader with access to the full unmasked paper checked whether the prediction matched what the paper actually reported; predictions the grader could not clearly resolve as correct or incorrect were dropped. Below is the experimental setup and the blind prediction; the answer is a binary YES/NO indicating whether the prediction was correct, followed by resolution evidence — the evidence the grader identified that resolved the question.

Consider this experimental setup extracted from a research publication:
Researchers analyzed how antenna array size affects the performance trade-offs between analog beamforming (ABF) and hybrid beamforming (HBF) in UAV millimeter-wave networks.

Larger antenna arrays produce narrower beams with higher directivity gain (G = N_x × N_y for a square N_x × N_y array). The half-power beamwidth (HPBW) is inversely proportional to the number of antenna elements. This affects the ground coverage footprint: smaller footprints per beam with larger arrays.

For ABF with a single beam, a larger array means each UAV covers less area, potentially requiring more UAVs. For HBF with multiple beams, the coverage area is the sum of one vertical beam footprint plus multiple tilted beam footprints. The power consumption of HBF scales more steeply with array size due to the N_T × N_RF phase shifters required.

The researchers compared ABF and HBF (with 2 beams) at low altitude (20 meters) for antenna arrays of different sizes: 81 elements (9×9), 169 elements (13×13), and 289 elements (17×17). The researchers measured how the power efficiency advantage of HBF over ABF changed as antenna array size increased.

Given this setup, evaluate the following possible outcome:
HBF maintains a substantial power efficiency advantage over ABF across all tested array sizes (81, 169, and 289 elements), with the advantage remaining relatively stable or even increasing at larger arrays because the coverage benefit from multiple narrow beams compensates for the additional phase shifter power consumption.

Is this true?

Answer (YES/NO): YES